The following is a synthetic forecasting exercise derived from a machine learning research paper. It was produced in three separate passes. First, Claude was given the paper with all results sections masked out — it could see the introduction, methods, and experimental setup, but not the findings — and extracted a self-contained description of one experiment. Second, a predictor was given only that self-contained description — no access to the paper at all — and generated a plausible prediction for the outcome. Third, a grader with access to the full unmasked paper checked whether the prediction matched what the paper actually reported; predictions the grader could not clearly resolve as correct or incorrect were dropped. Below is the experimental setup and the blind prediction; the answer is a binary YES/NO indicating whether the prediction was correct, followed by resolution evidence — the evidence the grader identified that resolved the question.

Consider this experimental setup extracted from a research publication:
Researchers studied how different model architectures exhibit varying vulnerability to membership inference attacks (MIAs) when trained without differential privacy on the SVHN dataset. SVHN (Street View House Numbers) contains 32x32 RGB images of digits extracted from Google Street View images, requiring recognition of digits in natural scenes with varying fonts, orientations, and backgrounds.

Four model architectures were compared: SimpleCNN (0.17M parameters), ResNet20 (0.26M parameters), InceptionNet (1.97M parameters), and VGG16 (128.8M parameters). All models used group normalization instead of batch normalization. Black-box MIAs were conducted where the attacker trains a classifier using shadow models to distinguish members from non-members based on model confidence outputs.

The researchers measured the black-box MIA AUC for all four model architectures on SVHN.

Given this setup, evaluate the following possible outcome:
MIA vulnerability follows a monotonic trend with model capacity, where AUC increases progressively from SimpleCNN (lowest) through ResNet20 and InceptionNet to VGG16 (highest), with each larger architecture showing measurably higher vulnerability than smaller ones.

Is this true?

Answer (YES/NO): NO